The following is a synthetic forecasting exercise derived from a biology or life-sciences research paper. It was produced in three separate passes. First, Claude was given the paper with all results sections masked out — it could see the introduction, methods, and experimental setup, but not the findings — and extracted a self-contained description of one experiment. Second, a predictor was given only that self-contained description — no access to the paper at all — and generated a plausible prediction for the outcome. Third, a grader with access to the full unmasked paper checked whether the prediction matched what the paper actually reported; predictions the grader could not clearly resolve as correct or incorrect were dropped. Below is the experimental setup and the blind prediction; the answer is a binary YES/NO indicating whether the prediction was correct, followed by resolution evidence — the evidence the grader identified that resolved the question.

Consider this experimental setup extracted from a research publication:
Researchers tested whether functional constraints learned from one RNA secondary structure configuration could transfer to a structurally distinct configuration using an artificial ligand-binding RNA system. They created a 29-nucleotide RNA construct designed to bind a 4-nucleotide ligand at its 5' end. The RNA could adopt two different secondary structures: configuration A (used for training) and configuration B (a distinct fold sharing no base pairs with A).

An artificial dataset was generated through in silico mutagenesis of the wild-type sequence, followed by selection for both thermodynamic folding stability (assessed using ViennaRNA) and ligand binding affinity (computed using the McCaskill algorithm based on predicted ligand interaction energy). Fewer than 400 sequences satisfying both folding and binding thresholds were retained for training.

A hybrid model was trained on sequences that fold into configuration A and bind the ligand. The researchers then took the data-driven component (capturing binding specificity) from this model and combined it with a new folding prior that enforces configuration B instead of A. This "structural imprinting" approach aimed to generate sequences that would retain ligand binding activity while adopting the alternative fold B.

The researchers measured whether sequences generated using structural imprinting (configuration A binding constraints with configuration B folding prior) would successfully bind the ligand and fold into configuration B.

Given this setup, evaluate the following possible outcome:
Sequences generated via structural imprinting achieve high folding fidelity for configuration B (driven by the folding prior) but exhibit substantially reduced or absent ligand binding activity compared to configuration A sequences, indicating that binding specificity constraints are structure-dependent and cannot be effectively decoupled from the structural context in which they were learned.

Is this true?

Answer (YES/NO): NO